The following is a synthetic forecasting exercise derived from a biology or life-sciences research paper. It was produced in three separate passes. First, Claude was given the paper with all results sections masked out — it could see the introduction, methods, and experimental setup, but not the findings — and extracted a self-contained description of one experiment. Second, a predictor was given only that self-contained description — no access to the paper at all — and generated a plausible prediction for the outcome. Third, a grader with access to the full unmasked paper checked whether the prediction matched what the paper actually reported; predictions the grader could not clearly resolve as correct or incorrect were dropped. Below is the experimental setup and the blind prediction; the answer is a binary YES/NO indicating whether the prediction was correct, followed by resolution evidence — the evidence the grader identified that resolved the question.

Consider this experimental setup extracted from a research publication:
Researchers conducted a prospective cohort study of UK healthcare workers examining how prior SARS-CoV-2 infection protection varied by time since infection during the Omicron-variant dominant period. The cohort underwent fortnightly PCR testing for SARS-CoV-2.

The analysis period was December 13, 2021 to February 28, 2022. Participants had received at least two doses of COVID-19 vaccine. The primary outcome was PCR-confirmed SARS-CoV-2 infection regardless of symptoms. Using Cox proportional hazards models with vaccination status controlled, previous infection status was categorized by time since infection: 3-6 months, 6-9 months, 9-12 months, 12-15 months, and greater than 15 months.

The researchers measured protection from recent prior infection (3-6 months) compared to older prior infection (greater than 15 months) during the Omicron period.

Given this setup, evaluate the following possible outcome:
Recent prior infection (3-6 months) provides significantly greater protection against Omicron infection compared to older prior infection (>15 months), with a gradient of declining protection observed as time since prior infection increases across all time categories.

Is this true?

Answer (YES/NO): YES